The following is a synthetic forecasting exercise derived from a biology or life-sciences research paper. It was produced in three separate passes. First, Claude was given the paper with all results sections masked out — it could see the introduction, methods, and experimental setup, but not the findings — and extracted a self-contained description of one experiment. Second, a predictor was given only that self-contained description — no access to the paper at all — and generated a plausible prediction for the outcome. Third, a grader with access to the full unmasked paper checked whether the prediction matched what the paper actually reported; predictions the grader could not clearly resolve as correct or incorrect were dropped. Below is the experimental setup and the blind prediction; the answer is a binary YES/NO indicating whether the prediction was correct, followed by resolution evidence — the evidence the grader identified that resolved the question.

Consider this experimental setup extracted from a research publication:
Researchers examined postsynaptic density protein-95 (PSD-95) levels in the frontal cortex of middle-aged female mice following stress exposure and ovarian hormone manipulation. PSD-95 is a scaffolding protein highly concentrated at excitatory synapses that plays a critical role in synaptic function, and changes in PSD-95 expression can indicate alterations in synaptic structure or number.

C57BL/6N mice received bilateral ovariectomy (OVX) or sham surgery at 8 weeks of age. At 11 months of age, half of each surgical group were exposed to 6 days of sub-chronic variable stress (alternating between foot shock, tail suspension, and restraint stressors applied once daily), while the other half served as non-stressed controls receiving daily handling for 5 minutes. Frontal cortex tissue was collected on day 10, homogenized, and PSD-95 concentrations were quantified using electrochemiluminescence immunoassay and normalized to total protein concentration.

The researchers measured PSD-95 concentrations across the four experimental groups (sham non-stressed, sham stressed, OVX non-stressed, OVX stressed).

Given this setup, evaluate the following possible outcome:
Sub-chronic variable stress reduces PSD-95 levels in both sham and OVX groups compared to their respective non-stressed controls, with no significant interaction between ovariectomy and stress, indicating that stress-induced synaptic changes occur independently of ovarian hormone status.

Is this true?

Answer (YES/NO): NO